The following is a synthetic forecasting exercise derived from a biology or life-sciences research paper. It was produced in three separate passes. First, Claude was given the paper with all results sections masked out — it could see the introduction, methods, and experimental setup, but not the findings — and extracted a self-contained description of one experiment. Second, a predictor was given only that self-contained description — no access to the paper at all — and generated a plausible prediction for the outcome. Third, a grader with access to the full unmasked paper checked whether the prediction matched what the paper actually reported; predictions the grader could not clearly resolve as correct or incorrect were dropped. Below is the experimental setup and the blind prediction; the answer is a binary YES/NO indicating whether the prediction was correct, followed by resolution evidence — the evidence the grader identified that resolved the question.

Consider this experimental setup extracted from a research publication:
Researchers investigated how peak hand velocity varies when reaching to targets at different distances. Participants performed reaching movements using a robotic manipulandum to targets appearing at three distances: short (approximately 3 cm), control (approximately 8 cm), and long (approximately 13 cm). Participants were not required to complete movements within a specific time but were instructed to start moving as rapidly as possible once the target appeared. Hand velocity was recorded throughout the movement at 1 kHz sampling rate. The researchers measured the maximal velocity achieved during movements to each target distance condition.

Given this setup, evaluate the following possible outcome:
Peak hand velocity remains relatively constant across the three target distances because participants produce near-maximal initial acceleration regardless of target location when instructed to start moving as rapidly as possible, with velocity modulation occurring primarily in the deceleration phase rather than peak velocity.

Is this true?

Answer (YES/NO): NO